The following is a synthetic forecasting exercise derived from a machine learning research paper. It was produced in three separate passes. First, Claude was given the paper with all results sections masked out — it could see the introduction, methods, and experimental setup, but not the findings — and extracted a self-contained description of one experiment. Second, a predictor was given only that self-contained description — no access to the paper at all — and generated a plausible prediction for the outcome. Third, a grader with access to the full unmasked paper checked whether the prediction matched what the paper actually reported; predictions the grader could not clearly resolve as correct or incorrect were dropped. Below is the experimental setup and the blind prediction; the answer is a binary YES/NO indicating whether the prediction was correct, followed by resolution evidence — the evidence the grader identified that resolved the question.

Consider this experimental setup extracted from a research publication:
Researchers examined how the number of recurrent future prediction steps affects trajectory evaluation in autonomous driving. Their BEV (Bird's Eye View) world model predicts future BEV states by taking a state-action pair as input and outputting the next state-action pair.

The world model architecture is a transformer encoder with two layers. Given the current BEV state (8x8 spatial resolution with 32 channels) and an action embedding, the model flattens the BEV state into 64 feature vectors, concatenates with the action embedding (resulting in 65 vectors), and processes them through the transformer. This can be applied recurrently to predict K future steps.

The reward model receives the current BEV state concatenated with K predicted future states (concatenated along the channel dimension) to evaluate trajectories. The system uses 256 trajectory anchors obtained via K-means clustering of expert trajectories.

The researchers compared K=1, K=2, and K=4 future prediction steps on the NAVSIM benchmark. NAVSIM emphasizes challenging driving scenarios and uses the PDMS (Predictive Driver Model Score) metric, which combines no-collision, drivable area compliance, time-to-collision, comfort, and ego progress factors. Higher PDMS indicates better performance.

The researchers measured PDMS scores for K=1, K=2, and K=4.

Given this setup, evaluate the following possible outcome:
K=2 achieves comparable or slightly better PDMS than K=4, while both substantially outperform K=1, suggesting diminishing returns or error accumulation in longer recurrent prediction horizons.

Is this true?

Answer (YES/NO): NO